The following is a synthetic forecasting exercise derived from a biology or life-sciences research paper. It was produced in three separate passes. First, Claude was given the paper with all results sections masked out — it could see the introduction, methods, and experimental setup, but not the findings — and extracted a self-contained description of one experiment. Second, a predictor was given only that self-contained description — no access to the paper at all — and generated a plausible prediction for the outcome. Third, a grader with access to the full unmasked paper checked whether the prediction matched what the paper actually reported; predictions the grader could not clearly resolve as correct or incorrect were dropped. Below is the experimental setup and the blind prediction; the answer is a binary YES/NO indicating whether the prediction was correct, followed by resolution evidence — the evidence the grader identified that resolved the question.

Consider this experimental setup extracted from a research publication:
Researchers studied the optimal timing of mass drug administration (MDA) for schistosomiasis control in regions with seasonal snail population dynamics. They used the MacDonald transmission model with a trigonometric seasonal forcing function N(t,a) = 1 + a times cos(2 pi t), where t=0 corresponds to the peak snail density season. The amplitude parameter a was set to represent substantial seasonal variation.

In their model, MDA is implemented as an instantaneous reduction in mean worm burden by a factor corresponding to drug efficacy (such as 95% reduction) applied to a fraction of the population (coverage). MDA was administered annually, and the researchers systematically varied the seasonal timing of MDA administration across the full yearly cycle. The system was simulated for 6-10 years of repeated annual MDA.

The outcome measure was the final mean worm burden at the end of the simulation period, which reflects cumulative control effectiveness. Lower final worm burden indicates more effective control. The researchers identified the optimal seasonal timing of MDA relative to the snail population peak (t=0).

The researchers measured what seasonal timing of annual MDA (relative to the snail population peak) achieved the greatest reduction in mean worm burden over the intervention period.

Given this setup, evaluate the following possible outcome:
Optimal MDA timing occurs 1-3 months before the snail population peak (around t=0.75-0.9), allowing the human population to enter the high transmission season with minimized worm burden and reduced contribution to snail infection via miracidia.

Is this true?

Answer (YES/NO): NO